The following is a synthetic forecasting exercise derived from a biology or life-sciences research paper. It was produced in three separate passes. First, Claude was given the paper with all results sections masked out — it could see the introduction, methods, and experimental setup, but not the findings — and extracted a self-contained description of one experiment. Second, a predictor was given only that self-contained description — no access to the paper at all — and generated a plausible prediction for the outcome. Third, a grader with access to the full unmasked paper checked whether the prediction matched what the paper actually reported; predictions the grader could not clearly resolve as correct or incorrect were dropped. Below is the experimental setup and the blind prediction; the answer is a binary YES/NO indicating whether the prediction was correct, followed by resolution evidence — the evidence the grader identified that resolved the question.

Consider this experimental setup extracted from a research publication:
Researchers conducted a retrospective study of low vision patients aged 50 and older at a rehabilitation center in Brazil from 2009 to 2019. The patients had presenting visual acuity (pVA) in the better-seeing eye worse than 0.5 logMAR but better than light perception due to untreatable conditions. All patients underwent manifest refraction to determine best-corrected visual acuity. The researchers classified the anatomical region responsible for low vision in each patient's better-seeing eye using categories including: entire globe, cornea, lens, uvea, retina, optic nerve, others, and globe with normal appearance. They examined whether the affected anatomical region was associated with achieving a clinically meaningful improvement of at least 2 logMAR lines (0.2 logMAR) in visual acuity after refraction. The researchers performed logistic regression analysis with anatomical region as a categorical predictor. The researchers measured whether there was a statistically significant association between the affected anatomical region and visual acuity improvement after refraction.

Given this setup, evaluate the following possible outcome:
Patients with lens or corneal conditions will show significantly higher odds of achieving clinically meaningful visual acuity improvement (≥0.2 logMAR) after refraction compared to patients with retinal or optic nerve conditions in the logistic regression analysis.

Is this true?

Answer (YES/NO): NO